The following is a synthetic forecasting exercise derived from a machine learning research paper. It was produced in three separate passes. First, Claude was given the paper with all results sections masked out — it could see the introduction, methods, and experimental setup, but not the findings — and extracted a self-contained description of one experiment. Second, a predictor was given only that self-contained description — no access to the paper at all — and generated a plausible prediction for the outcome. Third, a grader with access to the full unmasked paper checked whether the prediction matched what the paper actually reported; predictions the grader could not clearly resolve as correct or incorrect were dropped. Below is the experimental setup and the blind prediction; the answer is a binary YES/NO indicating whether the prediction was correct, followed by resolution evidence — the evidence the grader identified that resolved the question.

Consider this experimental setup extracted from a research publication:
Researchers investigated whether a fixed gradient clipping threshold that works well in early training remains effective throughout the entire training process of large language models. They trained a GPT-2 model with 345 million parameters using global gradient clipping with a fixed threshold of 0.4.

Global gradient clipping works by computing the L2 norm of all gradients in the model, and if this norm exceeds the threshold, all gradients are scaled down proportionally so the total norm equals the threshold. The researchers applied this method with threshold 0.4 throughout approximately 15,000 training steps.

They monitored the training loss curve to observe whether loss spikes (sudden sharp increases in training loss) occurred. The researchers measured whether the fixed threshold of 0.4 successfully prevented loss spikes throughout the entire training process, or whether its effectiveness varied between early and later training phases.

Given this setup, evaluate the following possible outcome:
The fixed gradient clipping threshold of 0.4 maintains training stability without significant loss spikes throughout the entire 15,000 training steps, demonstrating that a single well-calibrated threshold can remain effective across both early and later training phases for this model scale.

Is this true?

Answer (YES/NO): NO